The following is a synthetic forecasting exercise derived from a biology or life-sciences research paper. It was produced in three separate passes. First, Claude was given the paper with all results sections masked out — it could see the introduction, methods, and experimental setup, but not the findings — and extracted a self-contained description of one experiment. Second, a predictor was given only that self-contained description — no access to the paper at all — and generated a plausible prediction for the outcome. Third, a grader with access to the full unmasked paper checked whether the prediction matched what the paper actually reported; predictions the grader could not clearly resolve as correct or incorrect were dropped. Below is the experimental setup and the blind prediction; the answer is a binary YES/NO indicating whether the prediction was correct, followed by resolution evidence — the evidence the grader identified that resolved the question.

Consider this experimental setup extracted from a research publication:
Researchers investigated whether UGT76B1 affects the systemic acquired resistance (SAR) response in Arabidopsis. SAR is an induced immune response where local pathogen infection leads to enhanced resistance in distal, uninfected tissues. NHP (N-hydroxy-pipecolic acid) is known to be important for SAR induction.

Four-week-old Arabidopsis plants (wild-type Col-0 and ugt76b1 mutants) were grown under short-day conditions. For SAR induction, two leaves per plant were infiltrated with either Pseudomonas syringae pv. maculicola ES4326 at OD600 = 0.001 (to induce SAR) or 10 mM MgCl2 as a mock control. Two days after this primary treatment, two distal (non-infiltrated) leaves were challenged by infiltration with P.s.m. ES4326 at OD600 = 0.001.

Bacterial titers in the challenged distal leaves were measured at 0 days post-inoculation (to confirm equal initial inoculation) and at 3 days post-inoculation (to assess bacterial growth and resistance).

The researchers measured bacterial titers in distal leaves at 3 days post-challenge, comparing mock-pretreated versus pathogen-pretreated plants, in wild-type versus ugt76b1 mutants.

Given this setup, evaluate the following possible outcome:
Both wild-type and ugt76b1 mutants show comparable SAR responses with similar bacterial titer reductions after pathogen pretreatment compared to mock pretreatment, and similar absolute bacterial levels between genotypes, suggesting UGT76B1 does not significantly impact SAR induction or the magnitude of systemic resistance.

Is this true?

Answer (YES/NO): NO